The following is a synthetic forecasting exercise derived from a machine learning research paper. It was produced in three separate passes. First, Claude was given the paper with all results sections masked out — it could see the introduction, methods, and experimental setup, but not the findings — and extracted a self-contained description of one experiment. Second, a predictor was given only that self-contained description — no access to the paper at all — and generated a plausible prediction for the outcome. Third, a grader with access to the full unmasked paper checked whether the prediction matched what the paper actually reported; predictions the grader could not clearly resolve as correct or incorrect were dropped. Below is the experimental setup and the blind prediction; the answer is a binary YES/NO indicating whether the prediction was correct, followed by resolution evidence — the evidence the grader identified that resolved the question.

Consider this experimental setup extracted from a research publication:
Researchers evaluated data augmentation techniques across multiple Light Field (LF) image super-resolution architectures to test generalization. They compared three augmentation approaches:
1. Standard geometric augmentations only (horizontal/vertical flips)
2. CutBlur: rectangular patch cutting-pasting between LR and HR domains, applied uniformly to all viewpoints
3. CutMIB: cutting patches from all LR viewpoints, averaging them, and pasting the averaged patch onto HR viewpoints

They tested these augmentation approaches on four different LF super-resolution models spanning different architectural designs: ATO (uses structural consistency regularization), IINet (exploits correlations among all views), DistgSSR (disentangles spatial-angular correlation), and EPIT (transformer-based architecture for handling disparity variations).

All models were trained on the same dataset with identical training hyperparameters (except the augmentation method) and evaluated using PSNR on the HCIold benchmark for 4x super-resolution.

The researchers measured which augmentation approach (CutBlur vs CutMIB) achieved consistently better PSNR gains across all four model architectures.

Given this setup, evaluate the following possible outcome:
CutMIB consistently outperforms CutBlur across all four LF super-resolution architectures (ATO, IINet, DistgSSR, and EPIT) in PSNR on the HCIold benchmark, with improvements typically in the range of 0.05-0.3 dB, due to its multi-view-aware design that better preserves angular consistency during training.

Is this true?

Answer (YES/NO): NO